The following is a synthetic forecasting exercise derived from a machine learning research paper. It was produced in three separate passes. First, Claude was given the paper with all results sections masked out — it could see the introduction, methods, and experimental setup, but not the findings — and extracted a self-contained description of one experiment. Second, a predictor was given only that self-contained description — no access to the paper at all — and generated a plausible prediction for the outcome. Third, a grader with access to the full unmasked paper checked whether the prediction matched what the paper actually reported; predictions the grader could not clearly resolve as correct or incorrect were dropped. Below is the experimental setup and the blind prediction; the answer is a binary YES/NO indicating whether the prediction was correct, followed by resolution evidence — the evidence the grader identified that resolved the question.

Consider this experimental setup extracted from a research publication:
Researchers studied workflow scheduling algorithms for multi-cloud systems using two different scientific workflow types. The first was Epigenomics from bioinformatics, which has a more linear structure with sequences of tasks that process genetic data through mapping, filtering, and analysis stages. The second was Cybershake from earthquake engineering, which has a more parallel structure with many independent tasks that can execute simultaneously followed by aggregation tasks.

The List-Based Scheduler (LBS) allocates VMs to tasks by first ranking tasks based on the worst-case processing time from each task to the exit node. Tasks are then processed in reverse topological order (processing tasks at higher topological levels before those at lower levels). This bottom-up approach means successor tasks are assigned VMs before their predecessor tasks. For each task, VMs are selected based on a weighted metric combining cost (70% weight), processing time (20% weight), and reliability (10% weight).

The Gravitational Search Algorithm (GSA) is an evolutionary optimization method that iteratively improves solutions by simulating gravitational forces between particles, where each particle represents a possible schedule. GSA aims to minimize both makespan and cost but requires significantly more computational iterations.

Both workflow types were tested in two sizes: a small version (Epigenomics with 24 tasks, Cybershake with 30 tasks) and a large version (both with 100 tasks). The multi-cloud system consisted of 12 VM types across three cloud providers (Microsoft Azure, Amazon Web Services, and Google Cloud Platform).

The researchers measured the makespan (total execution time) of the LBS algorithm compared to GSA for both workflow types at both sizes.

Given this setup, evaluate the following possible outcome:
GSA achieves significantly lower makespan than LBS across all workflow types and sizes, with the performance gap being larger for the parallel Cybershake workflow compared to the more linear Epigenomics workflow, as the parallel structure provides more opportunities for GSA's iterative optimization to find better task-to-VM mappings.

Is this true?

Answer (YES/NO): NO